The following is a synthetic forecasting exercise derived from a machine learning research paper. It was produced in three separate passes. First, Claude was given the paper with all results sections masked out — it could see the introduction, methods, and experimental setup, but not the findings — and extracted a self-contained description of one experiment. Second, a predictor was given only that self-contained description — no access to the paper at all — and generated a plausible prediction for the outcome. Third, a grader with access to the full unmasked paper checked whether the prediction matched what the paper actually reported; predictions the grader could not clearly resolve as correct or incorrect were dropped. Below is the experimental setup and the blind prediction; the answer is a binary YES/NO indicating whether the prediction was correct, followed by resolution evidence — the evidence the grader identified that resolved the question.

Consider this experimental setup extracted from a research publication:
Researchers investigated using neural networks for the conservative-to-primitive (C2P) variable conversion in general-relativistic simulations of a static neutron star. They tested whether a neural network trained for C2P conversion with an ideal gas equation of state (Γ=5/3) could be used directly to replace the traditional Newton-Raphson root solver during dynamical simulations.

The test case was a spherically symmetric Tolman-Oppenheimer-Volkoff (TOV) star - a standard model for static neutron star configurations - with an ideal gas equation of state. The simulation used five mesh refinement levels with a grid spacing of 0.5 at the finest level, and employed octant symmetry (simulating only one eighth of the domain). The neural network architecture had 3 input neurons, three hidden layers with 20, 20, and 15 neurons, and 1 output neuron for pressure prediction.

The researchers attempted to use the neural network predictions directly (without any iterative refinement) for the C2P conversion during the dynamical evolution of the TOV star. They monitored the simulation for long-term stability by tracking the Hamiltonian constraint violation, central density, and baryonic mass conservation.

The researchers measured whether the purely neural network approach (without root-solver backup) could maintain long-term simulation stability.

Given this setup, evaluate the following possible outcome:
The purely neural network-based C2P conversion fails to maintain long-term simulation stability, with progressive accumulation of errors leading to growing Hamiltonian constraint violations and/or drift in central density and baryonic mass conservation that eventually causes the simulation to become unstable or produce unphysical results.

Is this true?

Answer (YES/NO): YES